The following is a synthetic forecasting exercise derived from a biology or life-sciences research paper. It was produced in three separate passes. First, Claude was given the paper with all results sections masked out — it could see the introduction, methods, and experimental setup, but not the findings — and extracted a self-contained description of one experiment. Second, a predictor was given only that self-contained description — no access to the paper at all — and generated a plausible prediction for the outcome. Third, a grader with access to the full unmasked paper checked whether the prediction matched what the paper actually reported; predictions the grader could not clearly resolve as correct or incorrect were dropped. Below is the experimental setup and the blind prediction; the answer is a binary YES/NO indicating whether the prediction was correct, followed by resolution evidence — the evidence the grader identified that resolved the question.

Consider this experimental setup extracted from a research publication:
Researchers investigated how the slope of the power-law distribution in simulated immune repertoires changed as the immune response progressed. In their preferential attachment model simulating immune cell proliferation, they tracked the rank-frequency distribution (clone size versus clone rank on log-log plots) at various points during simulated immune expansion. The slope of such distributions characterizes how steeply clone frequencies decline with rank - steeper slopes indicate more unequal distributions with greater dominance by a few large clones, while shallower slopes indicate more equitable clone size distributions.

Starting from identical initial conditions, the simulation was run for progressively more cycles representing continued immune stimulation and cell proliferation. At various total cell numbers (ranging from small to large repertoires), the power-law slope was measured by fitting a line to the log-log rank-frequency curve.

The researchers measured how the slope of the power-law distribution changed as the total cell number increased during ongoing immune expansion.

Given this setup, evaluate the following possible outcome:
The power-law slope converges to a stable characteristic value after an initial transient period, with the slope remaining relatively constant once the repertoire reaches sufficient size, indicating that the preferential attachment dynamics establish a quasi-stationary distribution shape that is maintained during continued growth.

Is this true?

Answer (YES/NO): YES